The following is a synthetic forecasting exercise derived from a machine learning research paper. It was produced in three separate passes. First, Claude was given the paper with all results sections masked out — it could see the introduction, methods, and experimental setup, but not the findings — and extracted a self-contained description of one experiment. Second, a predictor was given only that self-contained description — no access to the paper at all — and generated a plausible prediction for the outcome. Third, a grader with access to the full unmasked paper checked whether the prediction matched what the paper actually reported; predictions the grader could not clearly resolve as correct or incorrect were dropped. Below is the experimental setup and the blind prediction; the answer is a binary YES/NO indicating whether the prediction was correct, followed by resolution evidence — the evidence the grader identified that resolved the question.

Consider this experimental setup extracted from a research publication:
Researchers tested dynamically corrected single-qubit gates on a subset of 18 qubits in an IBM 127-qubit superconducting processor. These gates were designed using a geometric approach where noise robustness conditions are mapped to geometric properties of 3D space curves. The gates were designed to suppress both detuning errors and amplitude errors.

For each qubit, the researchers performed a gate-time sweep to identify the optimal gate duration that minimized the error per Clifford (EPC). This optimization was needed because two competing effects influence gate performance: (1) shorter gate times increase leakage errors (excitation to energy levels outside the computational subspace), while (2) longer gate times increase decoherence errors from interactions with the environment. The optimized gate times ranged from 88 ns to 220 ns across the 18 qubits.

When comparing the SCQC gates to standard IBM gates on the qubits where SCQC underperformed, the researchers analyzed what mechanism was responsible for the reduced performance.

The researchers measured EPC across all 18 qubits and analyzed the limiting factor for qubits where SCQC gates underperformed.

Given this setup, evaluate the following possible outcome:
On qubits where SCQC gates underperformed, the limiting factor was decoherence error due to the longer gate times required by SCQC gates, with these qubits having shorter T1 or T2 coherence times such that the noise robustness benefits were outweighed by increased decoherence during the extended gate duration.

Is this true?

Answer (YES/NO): NO